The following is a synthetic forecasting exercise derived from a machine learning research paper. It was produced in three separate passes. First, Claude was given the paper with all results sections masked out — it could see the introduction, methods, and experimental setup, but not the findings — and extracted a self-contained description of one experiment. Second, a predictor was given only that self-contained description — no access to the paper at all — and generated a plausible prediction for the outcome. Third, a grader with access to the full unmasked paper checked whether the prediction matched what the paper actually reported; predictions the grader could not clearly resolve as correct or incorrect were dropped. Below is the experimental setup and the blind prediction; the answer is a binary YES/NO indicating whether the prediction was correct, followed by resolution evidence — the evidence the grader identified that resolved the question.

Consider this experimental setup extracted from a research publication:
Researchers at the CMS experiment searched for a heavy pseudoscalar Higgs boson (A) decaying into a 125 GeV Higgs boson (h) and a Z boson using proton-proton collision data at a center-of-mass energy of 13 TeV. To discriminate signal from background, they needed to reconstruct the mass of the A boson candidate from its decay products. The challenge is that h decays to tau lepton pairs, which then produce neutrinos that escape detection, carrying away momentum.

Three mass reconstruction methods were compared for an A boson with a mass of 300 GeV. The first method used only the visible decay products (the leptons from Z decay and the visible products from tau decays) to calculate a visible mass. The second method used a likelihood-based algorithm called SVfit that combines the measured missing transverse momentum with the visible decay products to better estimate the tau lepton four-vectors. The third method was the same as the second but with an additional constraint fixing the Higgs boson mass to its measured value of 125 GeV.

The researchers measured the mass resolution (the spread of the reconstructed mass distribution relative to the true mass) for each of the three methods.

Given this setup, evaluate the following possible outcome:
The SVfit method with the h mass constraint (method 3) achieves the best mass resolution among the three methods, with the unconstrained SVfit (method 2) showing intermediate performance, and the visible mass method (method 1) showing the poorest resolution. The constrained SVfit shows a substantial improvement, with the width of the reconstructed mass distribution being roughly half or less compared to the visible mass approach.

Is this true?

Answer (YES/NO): YES